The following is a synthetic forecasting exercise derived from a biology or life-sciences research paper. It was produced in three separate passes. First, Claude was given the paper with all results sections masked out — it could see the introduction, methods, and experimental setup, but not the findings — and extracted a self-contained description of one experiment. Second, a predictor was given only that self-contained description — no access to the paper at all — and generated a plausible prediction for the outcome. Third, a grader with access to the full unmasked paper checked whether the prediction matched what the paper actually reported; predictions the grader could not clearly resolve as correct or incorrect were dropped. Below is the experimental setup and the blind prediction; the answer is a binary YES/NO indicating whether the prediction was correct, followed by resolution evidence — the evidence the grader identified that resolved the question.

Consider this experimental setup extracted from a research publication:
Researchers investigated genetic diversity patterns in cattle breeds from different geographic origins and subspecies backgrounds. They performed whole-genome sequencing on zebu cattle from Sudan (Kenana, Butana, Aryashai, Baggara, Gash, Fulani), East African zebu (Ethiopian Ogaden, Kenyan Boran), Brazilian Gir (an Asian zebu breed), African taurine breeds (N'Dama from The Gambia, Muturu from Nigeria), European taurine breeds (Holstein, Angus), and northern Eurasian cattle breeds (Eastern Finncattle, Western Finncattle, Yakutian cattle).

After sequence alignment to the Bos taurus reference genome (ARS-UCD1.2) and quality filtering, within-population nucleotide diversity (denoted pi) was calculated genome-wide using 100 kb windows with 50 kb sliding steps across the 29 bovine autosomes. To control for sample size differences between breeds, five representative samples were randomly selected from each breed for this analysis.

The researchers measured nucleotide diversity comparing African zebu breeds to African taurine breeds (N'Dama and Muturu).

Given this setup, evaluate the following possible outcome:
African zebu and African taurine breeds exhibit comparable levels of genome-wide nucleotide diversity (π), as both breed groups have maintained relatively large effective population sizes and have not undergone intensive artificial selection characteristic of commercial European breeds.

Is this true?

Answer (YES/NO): NO